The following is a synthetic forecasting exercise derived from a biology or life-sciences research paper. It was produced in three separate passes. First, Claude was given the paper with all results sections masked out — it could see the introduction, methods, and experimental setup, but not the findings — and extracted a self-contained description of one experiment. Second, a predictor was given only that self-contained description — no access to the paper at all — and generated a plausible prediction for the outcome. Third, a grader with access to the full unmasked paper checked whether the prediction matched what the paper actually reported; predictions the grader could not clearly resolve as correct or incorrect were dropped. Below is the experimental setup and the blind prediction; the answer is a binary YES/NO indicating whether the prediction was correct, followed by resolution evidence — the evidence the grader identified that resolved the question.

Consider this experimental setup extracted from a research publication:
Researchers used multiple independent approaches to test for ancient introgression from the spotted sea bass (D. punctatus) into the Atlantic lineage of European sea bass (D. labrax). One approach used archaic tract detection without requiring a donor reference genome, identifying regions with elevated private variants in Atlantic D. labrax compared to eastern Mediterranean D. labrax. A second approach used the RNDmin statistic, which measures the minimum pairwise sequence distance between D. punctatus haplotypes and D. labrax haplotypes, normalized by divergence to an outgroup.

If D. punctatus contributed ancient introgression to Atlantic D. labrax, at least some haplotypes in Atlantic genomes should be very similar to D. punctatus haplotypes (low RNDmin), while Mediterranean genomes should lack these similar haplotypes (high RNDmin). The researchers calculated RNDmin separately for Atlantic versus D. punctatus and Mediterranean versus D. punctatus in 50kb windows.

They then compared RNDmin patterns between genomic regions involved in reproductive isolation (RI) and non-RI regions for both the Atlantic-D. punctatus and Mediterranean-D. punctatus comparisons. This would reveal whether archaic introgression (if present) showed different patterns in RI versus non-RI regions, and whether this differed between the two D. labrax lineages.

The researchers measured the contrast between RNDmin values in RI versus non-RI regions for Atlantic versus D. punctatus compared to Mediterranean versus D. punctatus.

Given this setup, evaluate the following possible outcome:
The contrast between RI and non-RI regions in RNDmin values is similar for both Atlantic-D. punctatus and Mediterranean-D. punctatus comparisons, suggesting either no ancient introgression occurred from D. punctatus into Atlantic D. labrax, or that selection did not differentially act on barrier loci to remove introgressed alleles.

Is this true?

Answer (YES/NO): NO